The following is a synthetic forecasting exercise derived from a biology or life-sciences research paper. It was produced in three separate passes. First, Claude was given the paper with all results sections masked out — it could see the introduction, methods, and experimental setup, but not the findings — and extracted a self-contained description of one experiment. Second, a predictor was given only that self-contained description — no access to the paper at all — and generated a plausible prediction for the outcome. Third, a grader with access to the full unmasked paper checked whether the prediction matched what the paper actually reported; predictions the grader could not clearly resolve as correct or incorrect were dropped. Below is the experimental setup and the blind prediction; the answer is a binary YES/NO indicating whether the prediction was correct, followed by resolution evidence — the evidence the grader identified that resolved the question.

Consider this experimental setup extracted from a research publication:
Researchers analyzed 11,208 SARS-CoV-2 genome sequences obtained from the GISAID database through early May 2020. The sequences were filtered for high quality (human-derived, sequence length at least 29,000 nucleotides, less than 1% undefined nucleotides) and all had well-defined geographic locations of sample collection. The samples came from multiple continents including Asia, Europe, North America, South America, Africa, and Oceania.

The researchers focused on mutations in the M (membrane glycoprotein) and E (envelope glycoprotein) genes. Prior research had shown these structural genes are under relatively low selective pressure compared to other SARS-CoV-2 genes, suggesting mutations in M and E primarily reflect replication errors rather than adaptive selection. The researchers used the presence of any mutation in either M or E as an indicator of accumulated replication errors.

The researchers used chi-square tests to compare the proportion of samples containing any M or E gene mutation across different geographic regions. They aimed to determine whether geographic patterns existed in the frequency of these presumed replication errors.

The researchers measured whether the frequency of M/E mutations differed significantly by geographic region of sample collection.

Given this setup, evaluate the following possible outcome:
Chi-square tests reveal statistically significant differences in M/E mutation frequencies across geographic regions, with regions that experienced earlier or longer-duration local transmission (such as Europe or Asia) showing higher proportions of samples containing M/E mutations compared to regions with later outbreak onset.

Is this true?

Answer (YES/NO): NO